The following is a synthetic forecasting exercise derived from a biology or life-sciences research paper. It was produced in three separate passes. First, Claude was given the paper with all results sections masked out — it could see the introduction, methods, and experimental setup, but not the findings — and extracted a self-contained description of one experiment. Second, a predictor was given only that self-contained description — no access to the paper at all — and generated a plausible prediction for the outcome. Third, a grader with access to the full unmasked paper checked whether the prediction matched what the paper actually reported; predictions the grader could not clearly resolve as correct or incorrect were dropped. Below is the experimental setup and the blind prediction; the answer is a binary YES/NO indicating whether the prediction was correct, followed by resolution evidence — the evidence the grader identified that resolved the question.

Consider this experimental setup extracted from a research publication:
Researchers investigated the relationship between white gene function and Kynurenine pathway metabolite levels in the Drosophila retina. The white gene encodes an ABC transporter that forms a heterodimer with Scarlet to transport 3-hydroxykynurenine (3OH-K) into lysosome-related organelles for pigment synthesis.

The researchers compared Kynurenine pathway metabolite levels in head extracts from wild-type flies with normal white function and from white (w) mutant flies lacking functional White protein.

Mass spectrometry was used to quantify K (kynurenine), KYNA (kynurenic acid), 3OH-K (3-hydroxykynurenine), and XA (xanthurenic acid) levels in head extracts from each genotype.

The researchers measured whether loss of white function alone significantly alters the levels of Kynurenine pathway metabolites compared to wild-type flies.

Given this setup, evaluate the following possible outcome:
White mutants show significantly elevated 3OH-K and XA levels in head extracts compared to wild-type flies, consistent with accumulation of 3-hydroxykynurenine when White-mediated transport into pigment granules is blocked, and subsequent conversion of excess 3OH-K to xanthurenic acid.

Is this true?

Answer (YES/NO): NO